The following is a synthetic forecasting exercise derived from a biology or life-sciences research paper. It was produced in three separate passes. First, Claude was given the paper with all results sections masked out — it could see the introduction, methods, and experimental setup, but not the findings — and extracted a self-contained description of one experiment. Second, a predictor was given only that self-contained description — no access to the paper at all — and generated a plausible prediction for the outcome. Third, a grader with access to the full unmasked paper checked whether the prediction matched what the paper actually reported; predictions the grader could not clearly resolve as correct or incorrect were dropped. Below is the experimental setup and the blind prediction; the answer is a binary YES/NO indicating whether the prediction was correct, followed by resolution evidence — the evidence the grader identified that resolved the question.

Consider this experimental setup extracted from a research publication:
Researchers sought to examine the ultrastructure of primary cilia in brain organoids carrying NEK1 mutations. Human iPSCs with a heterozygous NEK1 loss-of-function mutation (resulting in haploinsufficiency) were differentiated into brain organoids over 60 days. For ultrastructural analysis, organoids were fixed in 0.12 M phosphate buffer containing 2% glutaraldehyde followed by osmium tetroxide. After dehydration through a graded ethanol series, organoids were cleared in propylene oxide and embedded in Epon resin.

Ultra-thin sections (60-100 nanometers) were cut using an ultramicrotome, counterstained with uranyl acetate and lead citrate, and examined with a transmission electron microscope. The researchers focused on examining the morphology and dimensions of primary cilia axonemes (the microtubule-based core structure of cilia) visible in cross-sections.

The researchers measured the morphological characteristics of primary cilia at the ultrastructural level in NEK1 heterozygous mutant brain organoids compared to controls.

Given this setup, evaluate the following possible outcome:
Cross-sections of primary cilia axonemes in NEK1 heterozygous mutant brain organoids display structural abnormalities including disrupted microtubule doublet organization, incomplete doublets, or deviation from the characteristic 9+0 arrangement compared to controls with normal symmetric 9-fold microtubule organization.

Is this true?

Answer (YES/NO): NO